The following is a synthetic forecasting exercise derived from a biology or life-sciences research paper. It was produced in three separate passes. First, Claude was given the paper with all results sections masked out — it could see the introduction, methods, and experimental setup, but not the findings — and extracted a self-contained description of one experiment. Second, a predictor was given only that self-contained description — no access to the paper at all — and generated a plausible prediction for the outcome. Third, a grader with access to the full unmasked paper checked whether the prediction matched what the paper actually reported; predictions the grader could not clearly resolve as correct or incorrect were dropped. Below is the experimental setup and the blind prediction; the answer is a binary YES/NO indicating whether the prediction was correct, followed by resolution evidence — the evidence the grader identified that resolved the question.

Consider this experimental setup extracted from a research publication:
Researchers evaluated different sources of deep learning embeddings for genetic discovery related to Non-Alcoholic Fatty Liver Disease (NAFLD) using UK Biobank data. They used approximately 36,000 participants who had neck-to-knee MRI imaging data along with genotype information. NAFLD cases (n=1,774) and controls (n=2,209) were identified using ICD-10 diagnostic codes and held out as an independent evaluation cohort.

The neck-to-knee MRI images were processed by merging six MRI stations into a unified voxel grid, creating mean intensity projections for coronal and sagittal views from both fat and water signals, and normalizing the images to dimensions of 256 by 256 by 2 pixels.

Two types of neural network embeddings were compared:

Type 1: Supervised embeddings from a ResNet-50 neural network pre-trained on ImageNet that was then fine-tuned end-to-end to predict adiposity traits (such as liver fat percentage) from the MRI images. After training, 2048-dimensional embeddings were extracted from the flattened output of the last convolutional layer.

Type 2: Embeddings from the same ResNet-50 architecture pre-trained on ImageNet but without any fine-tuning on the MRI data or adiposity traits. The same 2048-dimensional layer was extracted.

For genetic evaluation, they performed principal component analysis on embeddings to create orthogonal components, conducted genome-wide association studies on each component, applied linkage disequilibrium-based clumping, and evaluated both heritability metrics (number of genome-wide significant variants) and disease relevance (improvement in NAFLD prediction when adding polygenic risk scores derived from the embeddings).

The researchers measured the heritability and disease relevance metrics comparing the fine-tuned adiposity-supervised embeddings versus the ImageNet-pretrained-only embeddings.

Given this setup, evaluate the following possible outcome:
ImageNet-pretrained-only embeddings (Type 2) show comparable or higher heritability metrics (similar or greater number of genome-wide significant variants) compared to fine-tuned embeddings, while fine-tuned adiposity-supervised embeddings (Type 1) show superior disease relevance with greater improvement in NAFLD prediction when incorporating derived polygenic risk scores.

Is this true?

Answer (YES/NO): NO